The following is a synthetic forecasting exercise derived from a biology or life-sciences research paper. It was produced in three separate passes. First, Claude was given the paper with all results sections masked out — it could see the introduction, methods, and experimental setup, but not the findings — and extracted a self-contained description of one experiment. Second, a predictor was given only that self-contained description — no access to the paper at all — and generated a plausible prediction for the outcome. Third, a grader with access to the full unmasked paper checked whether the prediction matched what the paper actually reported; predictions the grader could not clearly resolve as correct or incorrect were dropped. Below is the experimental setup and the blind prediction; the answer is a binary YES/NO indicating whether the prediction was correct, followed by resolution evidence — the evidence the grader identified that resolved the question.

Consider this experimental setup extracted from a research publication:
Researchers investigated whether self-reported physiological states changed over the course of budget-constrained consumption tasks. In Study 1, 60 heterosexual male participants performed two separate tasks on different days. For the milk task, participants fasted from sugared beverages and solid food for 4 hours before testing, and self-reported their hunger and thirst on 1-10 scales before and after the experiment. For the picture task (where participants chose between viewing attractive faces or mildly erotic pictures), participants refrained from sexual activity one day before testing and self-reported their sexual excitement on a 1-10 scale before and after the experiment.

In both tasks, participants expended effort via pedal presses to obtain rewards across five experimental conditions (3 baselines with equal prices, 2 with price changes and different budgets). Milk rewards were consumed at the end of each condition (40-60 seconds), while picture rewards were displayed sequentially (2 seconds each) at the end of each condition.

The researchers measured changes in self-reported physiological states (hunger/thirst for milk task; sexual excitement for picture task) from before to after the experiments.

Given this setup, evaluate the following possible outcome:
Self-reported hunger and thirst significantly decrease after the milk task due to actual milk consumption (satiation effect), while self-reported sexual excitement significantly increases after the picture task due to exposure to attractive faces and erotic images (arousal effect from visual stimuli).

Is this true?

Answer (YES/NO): YES